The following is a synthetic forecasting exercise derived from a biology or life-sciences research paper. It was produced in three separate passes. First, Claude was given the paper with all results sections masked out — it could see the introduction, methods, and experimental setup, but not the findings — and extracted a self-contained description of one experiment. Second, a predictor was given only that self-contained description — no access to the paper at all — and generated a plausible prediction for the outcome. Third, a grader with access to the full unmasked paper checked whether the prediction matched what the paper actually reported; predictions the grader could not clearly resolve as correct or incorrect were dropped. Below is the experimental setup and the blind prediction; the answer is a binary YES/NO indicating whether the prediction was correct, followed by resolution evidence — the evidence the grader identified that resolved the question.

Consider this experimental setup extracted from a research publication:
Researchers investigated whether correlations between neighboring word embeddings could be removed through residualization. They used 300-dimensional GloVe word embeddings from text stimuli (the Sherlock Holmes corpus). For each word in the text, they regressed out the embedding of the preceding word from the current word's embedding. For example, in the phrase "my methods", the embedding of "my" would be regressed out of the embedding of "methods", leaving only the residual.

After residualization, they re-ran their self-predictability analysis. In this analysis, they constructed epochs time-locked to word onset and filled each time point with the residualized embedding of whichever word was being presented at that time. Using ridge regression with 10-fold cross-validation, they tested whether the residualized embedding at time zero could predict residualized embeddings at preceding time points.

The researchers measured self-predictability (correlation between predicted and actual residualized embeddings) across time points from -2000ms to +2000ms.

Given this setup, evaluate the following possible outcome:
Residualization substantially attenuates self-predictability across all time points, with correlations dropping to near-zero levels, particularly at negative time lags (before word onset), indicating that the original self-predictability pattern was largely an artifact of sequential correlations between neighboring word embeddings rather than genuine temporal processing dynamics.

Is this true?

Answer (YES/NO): YES